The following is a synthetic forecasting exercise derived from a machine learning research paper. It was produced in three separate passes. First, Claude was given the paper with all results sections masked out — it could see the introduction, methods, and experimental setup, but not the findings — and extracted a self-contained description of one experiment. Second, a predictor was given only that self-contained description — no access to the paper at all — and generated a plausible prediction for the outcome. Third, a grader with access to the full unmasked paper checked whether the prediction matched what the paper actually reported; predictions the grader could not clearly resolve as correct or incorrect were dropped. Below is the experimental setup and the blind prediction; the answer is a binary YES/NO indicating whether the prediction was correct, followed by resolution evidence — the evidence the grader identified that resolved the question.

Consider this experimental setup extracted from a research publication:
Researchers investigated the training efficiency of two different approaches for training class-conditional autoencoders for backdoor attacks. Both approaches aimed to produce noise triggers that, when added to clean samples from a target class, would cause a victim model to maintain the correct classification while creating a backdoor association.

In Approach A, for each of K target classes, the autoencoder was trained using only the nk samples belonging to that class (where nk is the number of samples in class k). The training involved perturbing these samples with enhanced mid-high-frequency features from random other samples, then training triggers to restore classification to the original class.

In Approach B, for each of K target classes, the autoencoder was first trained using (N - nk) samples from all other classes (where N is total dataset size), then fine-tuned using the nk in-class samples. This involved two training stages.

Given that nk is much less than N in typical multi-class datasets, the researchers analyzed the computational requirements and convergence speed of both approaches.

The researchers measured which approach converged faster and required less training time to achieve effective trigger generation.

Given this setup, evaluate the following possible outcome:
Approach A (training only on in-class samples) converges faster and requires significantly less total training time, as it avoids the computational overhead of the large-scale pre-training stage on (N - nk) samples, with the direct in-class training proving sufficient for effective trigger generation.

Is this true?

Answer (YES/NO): YES